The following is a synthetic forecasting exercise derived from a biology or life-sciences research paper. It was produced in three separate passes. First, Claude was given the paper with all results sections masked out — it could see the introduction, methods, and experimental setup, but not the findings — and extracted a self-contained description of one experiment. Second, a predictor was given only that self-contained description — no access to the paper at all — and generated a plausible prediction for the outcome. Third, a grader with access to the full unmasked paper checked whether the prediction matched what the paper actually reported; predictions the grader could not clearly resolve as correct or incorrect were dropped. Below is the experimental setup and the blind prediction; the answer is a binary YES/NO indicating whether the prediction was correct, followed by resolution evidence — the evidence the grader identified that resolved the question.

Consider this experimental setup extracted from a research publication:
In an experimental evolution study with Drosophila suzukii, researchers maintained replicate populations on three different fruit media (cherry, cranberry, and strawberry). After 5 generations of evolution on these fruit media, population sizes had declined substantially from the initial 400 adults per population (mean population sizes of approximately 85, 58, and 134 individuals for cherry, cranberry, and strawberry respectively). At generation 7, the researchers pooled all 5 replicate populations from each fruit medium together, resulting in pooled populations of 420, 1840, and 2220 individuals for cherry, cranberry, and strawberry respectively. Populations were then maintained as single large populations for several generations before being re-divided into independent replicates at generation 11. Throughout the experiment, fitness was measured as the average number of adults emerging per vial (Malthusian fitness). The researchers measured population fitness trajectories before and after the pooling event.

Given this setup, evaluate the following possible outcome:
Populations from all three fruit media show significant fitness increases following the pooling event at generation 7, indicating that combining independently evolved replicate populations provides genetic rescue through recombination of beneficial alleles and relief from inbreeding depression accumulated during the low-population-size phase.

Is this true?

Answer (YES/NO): YES